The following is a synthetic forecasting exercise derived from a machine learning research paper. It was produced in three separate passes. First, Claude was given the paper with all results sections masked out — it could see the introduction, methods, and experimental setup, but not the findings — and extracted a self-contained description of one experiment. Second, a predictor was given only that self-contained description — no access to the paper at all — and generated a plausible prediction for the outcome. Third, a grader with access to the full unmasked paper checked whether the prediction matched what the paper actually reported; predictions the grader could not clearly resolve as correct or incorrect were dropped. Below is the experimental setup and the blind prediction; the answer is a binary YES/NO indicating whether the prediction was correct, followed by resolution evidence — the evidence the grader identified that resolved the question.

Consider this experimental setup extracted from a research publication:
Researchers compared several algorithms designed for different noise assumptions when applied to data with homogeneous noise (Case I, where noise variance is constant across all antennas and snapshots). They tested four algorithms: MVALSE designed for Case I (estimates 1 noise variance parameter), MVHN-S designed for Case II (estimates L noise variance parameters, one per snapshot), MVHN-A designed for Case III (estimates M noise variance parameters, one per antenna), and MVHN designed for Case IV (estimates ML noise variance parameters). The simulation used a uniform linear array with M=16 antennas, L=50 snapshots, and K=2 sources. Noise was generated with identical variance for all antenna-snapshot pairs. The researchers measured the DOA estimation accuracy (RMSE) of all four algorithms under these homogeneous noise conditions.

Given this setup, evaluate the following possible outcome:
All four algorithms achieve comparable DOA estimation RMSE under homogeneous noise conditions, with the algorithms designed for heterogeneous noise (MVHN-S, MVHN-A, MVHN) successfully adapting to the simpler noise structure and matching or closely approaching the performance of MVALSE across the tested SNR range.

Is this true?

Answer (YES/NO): NO